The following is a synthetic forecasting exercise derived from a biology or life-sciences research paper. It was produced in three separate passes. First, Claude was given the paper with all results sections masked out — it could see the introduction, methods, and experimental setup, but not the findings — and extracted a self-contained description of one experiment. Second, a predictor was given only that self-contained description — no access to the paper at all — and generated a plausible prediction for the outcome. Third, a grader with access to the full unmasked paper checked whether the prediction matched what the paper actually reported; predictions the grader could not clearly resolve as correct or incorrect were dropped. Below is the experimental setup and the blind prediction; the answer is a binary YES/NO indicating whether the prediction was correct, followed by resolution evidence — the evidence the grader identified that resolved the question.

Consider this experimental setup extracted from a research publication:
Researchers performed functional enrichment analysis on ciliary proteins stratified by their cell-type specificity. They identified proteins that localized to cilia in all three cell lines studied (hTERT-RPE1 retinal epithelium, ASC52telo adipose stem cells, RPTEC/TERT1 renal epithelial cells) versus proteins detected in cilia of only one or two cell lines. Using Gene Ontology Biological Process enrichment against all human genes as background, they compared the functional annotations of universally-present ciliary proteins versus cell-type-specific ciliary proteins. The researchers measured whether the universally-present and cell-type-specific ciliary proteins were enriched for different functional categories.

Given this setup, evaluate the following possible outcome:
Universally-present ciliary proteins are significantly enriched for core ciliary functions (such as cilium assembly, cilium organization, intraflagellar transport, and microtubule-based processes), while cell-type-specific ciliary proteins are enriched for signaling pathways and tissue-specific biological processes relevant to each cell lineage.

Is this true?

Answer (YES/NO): YES